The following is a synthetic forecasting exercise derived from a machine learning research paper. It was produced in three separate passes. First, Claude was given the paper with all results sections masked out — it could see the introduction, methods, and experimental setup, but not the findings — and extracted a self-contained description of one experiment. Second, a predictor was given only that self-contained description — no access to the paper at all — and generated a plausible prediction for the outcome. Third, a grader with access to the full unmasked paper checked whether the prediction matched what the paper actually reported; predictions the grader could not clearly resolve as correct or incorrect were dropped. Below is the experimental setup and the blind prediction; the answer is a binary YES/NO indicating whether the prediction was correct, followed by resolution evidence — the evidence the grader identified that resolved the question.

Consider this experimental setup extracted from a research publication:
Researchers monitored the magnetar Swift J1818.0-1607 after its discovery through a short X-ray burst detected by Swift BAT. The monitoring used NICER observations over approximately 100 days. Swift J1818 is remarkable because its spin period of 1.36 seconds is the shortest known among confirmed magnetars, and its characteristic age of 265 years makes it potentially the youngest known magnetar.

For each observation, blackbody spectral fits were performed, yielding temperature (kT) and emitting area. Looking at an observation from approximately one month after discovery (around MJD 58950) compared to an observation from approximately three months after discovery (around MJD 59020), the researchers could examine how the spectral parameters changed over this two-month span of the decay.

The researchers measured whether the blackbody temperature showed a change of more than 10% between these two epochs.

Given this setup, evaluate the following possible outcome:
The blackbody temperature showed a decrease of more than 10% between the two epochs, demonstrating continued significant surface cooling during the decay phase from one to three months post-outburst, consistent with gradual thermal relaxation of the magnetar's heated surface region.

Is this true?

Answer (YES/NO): NO